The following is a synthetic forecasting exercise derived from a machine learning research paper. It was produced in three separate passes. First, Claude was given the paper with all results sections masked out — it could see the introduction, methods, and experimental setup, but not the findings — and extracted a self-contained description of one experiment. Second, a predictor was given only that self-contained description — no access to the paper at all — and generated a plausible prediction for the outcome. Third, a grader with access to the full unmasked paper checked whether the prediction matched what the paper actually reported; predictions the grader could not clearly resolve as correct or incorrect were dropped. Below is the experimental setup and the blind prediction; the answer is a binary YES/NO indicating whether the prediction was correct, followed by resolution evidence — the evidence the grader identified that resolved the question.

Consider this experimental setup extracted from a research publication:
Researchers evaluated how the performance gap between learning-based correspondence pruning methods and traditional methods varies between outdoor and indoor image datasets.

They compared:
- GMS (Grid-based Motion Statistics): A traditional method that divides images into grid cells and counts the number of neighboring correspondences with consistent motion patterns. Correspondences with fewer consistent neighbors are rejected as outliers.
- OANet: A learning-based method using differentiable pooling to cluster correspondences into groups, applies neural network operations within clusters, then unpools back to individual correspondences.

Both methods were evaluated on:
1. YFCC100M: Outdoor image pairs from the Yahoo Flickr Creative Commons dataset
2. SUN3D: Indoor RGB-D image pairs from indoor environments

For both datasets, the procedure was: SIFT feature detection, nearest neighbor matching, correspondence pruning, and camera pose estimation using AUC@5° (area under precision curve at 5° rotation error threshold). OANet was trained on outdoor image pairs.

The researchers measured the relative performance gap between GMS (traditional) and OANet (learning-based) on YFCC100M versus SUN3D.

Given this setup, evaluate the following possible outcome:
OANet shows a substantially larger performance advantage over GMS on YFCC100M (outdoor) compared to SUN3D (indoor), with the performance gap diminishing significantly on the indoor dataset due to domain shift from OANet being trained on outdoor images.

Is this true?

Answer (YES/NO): YES